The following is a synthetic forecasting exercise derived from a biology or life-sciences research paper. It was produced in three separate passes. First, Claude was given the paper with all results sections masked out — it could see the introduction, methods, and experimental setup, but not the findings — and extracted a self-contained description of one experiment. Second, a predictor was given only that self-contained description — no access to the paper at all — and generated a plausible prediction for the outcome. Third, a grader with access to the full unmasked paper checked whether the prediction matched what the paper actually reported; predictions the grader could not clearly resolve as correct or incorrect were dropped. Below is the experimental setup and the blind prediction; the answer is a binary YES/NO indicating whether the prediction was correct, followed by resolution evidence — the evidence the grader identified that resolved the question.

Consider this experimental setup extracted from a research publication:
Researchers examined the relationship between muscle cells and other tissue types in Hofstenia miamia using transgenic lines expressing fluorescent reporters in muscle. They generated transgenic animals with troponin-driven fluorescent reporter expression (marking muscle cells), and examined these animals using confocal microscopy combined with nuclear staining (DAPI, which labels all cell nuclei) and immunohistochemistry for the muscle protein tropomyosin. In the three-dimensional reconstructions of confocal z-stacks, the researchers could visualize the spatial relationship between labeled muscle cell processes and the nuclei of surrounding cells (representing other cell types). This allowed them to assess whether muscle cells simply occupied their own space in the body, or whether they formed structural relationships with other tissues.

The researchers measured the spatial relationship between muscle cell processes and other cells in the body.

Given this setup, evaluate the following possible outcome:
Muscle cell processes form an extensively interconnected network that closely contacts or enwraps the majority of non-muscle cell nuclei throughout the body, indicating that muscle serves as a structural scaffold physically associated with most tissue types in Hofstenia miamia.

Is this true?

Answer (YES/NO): NO